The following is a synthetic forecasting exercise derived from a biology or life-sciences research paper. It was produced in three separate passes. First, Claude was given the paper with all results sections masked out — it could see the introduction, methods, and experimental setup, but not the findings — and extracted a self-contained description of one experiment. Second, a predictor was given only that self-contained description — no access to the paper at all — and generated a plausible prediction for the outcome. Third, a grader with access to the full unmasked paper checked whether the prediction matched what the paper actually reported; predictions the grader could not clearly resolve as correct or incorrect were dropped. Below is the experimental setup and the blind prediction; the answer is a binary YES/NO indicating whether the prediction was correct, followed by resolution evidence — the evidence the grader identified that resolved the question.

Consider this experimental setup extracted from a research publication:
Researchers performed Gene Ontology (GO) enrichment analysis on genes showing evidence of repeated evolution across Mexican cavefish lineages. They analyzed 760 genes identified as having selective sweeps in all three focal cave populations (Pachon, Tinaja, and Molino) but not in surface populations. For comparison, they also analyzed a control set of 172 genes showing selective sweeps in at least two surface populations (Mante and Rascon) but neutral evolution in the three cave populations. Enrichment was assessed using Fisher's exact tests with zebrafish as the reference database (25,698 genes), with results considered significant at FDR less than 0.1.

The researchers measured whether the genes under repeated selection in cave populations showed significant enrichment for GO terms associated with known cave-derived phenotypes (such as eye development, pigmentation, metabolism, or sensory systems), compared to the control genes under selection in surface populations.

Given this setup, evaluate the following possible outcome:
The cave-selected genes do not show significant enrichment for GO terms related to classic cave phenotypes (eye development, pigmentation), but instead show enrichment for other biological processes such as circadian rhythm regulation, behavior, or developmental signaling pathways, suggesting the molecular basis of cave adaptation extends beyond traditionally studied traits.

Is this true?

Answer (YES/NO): NO